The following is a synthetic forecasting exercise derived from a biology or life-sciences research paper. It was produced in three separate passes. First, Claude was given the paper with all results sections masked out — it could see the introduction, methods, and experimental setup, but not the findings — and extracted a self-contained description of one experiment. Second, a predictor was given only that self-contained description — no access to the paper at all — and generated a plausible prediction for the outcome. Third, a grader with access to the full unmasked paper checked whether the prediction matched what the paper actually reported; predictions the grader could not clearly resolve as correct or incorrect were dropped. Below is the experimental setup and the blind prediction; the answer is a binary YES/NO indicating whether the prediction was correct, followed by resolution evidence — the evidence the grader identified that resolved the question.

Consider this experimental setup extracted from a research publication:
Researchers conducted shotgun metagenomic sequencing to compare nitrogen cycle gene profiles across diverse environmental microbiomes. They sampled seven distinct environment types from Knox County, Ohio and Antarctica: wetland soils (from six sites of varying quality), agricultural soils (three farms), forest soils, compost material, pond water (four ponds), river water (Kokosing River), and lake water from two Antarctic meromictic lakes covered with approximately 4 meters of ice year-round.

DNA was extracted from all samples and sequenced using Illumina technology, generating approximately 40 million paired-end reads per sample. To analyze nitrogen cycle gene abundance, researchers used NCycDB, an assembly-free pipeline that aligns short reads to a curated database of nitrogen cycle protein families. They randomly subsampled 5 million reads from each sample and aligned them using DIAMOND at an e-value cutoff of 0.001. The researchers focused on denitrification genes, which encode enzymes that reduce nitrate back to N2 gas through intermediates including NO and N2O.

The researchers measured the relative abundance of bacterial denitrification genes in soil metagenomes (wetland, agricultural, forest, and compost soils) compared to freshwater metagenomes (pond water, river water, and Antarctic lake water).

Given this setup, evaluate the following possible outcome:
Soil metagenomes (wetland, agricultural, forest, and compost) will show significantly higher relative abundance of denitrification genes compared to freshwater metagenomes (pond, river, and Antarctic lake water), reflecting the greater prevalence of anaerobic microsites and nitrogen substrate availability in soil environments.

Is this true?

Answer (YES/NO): YES